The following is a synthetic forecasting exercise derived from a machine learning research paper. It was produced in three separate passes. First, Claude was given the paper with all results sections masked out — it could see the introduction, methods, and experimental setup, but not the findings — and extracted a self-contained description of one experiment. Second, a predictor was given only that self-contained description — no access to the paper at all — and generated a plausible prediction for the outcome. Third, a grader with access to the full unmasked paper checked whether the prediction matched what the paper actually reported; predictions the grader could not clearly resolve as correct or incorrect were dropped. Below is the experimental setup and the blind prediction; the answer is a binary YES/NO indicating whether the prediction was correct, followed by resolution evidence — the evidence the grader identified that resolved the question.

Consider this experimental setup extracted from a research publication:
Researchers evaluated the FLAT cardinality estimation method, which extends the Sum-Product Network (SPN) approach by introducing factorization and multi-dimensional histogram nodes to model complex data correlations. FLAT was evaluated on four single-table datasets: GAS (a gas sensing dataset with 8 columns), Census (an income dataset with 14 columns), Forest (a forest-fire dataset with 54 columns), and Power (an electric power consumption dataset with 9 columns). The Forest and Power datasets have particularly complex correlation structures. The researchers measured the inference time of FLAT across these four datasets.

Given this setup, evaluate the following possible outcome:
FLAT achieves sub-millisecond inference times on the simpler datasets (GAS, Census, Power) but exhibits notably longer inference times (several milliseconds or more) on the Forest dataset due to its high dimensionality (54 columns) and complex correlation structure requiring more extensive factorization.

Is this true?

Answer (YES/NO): NO